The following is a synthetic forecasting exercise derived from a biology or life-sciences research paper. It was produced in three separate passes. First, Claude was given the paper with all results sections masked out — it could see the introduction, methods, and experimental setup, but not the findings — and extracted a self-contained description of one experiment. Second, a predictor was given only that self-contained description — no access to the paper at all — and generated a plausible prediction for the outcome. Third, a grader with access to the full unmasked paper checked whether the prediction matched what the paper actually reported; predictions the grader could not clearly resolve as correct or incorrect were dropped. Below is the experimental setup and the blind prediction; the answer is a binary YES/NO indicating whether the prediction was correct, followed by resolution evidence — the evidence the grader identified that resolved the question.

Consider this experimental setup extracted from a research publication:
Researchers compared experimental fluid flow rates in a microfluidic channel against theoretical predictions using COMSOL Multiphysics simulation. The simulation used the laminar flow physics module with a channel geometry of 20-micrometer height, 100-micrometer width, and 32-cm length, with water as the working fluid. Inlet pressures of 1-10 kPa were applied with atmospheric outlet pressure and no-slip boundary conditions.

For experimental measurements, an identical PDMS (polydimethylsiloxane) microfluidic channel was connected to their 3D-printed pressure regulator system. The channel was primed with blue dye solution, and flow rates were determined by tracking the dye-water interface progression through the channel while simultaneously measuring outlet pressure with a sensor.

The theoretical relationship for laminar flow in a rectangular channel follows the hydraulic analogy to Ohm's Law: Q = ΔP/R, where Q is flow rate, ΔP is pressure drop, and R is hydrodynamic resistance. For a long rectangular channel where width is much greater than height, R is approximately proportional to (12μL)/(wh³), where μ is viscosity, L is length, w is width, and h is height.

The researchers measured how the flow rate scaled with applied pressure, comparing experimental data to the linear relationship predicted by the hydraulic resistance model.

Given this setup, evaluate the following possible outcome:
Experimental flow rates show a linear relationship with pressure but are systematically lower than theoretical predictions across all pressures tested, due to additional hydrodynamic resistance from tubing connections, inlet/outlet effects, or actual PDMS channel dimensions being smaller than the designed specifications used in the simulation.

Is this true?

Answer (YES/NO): NO